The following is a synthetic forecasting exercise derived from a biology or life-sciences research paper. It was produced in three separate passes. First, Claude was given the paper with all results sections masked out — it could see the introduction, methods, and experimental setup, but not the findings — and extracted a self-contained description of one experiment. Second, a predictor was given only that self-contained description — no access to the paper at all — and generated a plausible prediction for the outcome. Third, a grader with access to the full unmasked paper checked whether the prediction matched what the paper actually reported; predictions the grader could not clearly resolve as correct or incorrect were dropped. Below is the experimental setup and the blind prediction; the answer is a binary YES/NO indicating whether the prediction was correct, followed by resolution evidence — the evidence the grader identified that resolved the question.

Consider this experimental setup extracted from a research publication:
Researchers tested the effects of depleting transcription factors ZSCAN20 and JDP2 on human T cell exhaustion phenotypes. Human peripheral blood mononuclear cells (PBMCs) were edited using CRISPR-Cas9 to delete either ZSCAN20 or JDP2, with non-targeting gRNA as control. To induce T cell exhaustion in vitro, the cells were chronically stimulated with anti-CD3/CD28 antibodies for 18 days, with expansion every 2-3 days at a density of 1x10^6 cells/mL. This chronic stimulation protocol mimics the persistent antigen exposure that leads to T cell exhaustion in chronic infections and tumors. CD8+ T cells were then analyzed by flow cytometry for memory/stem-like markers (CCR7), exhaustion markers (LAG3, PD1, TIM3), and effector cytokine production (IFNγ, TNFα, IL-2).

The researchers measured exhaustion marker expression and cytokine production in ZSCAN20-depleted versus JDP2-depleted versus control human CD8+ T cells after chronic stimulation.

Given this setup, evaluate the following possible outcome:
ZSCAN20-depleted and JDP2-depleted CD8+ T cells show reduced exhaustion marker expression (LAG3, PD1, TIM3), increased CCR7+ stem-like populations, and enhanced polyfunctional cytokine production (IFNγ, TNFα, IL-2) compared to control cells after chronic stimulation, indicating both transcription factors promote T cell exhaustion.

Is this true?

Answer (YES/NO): YES